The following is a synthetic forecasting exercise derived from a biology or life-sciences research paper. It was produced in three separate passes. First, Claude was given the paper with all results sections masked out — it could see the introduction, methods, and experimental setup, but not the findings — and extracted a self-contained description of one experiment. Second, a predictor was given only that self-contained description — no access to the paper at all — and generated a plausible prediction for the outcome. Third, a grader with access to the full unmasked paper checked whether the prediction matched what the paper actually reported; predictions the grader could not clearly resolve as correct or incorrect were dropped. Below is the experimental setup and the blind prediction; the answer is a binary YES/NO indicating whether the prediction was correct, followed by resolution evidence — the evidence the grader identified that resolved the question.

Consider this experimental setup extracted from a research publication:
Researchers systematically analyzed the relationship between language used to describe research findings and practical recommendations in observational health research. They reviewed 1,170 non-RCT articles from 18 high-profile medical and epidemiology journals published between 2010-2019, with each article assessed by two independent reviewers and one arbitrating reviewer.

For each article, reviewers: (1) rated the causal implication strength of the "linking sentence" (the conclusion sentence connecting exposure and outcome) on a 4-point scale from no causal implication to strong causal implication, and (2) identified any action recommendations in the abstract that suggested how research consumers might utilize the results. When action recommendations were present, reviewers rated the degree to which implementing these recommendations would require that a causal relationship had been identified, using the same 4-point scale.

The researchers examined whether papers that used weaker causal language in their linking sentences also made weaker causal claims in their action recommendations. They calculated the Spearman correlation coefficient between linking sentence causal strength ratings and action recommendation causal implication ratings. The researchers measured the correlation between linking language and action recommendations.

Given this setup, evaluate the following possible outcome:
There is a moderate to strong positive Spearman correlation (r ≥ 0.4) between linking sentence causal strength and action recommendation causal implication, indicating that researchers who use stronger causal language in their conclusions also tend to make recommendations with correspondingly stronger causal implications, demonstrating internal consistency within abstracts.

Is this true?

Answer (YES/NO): NO